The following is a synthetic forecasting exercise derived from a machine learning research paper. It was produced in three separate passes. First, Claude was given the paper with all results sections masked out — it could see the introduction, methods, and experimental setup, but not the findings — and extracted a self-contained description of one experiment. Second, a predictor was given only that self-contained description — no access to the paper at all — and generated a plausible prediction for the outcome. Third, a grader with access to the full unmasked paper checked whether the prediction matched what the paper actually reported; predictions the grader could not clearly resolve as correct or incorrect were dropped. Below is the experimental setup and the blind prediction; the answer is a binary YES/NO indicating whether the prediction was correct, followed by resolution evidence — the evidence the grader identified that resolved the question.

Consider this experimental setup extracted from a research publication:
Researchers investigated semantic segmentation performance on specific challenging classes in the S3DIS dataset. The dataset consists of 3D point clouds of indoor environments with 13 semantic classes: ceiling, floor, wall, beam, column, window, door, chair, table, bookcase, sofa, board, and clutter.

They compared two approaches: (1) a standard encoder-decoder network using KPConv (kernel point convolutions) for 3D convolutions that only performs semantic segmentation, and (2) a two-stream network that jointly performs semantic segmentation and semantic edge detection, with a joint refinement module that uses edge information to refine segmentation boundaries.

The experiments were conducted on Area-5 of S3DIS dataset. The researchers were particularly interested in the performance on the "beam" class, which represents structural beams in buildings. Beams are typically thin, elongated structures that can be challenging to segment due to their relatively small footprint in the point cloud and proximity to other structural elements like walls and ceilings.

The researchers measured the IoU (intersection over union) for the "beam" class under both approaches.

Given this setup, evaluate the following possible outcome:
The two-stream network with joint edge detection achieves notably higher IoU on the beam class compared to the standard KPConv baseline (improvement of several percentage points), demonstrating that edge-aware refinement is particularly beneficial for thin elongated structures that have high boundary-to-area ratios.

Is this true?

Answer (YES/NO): NO